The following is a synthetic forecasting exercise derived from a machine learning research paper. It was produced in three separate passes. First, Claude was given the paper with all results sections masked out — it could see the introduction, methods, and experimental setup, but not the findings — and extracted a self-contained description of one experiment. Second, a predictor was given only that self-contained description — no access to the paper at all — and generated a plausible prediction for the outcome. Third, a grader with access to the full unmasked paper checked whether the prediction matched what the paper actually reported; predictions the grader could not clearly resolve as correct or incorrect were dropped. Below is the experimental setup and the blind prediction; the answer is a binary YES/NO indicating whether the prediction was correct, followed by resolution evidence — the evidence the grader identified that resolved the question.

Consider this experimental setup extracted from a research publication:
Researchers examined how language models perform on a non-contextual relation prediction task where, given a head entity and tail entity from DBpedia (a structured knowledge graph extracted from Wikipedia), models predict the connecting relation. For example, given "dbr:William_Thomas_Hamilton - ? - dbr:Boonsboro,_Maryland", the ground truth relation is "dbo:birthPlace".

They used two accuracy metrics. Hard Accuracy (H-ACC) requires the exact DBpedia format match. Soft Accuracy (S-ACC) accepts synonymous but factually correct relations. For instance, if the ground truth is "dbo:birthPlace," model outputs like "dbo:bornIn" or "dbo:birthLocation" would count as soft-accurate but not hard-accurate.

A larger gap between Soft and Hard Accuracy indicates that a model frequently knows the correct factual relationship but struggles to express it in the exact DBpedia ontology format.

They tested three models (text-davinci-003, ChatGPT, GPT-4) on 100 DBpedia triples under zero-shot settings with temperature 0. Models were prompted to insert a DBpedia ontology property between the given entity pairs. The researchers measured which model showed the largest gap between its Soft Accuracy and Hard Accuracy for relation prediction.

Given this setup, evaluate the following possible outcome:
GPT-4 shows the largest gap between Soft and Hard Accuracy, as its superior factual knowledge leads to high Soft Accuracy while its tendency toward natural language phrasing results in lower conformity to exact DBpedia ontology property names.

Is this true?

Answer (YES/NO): YES